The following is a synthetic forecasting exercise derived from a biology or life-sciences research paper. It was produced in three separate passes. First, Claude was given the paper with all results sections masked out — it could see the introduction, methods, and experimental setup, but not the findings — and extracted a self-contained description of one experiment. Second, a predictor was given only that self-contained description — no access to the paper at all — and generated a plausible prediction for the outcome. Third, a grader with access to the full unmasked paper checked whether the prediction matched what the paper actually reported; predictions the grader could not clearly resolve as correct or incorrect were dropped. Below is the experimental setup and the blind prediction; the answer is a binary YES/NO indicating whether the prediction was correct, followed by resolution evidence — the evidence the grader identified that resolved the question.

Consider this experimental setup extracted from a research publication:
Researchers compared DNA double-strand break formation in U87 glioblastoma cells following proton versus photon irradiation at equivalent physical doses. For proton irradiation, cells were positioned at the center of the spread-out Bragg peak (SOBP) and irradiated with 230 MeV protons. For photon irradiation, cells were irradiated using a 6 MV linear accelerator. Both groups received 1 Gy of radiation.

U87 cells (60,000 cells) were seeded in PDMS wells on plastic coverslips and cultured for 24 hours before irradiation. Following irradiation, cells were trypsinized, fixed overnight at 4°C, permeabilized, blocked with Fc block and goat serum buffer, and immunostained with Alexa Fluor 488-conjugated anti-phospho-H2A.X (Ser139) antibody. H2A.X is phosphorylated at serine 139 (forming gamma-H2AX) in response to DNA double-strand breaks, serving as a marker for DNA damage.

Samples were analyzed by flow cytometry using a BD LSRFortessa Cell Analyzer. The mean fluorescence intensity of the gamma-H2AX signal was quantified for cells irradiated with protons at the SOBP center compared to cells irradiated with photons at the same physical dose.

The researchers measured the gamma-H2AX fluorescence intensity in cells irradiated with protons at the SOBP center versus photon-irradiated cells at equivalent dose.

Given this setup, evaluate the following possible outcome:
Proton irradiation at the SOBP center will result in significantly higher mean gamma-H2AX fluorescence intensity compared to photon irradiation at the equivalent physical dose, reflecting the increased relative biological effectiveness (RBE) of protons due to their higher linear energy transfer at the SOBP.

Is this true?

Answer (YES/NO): YES